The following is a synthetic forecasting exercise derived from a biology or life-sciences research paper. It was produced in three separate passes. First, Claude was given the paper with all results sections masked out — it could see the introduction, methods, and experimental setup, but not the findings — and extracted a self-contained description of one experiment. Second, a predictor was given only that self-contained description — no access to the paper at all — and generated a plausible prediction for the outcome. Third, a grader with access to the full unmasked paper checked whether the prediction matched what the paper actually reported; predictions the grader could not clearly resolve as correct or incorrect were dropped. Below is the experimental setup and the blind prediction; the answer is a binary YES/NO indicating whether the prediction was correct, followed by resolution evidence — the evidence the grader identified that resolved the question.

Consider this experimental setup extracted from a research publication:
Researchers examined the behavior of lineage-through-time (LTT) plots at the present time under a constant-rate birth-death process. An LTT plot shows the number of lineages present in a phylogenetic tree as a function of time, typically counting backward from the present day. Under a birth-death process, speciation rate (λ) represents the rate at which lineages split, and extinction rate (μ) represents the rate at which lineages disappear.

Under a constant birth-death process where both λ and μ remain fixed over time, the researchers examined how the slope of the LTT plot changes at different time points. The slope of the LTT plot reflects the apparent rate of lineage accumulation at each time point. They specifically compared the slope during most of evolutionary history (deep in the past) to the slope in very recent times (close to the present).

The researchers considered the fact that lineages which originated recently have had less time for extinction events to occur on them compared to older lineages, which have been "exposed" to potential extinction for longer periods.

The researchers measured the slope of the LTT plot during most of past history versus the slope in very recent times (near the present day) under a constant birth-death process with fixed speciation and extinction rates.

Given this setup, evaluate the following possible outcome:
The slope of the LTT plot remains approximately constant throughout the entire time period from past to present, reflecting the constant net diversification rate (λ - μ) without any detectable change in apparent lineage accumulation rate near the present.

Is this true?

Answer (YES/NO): NO